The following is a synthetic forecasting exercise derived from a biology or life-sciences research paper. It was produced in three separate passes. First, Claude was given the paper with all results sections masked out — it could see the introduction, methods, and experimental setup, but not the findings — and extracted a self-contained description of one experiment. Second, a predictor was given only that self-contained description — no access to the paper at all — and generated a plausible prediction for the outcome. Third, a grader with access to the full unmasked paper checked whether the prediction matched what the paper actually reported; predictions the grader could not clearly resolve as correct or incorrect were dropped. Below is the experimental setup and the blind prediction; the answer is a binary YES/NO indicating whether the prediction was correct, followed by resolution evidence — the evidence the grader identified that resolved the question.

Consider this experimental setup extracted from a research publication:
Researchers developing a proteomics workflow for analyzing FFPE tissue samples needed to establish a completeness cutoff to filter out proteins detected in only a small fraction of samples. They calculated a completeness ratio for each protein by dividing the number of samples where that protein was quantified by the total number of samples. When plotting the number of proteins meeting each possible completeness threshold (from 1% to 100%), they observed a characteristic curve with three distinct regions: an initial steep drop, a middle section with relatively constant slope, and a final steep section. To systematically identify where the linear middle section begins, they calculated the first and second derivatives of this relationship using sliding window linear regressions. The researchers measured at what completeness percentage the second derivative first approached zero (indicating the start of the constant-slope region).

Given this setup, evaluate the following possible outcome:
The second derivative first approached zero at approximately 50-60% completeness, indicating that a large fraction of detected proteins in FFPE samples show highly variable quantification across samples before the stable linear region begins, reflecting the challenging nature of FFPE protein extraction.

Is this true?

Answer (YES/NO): NO